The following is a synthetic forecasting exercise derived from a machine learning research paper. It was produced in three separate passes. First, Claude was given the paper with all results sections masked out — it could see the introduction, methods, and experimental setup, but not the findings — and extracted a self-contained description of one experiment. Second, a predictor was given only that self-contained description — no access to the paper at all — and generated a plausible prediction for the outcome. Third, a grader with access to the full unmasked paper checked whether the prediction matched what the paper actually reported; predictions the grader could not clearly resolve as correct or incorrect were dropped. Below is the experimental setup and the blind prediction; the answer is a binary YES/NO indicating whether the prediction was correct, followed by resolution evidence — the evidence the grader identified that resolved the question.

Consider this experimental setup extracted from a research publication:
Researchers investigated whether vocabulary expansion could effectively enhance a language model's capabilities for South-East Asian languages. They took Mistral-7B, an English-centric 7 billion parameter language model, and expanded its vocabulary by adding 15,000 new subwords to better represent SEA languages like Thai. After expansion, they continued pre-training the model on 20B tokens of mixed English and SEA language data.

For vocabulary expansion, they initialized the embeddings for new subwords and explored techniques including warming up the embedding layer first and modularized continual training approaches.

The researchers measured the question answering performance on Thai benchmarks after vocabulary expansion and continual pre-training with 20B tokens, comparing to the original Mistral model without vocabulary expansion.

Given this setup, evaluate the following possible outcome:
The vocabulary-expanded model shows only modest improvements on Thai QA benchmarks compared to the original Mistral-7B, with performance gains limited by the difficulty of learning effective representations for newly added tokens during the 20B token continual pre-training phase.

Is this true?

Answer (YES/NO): NO